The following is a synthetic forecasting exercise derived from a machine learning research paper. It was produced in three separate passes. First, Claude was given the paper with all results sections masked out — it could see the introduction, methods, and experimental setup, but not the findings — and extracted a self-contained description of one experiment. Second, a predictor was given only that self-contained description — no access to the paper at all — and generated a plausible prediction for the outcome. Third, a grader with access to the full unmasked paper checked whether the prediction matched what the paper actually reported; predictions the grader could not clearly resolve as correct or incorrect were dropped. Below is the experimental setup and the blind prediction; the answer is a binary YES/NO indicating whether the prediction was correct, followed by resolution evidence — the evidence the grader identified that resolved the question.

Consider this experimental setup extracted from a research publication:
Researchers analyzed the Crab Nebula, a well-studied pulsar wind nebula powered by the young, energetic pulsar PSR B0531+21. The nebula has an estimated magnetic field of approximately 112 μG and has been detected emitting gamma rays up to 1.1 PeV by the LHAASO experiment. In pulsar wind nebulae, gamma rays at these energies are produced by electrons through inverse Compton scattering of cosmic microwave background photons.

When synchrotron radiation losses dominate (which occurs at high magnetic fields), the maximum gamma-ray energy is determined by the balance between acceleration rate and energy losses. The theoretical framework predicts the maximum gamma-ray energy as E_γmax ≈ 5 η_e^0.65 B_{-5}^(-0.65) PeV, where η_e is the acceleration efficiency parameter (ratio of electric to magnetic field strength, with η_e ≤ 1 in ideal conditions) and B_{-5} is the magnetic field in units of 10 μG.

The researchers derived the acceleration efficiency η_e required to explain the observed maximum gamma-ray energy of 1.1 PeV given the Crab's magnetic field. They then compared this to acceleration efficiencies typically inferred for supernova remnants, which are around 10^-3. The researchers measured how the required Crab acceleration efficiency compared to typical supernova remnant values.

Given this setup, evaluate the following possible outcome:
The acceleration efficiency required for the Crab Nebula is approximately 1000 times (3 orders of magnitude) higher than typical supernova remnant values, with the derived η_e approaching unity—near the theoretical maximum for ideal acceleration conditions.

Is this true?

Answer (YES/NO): NO